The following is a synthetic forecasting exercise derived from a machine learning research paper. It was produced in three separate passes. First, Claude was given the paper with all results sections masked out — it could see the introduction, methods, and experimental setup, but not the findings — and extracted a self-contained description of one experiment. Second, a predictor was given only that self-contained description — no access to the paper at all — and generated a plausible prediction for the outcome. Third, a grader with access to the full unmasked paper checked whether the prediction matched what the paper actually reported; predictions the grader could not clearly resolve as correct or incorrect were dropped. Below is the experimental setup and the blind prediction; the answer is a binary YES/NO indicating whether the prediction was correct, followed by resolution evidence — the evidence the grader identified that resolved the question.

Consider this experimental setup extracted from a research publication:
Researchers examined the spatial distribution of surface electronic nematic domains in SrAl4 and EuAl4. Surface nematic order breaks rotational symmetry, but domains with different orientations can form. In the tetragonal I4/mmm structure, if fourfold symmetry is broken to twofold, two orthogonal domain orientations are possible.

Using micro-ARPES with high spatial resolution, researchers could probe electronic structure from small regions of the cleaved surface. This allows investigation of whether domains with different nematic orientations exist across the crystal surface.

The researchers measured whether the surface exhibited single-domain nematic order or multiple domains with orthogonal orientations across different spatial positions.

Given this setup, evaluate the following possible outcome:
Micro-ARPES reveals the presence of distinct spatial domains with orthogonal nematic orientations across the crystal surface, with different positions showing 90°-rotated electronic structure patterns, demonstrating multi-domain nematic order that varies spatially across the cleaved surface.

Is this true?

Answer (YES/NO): YES